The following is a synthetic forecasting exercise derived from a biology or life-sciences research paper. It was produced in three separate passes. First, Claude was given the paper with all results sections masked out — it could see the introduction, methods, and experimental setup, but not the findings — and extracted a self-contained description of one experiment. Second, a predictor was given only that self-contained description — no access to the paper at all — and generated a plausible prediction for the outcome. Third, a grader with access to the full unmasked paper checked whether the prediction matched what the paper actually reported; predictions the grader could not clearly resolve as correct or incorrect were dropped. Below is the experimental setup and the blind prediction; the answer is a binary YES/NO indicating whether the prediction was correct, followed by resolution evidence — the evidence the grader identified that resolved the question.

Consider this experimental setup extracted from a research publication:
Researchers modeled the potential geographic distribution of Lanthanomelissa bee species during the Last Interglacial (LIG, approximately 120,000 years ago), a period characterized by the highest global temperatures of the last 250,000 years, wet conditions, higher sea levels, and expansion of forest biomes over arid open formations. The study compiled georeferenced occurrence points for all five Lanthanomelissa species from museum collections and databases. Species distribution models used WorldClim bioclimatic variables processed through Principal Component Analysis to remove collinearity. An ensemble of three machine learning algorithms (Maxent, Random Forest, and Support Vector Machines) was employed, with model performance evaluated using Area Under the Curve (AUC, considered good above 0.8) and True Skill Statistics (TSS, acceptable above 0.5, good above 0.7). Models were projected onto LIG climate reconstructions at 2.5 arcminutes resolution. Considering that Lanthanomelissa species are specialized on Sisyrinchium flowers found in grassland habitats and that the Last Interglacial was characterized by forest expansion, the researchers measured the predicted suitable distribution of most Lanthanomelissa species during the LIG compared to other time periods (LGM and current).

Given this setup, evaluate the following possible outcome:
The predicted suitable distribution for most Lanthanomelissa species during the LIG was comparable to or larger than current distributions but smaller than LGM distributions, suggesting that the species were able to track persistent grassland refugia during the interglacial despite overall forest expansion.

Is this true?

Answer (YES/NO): NO